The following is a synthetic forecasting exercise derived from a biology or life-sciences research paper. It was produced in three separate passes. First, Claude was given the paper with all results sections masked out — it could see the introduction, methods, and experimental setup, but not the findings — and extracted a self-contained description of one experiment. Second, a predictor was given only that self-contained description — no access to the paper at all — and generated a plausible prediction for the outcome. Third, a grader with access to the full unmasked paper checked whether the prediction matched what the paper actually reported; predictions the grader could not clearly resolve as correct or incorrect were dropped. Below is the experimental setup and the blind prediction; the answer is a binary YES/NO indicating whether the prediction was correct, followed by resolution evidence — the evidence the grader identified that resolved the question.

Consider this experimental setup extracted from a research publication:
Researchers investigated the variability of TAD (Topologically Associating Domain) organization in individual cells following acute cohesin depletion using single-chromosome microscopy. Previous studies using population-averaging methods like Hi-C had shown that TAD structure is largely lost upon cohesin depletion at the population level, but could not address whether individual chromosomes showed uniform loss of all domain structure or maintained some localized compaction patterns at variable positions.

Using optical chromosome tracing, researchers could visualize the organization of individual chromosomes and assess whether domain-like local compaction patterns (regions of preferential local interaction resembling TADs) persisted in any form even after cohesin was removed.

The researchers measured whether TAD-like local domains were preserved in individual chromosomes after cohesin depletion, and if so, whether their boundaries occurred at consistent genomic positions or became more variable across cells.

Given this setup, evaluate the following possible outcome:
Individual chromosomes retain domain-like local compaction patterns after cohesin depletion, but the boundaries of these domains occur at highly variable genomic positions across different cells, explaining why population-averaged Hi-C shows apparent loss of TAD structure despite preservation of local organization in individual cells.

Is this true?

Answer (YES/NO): NO